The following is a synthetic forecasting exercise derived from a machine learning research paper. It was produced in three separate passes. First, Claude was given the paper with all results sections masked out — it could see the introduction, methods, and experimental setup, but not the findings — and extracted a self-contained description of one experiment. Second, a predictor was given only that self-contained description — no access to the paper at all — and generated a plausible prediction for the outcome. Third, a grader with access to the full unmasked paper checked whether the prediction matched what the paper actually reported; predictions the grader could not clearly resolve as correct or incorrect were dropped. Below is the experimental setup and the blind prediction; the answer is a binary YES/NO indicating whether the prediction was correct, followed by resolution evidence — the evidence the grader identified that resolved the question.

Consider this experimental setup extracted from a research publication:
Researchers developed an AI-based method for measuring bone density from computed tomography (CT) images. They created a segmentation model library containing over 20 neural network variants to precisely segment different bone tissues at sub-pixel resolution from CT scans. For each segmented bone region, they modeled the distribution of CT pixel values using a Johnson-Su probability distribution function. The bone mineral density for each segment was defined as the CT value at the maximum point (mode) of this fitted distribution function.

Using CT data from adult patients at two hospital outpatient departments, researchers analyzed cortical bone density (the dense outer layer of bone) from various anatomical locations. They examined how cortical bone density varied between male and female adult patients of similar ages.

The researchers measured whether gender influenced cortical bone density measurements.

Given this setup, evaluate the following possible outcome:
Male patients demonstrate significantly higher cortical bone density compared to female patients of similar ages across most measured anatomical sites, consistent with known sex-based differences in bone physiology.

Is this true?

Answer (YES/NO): NO